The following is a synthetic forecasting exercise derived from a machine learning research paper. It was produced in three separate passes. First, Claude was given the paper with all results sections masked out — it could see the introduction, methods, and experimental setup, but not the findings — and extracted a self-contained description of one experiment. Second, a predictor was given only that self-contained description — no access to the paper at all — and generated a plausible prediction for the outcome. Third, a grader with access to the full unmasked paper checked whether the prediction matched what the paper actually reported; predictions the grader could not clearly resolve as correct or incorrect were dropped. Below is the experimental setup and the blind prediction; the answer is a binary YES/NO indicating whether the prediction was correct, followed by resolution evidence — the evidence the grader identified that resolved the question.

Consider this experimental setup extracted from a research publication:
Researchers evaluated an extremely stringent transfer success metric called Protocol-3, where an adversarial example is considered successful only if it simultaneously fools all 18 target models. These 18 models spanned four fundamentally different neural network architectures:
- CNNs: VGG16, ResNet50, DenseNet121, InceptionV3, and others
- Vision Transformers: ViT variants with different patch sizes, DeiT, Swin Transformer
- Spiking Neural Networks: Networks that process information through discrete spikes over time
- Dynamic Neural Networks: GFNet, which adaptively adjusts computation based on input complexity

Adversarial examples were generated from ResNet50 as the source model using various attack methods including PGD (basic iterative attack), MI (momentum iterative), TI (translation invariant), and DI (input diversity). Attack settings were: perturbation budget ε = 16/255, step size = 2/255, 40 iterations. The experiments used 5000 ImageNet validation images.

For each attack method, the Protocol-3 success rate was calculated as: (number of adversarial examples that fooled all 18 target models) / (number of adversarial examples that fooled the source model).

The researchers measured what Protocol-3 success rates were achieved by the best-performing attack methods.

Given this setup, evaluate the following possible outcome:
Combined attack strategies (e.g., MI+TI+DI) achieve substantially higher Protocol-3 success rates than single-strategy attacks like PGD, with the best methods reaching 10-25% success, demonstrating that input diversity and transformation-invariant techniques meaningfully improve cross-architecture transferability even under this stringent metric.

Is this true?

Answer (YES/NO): NO